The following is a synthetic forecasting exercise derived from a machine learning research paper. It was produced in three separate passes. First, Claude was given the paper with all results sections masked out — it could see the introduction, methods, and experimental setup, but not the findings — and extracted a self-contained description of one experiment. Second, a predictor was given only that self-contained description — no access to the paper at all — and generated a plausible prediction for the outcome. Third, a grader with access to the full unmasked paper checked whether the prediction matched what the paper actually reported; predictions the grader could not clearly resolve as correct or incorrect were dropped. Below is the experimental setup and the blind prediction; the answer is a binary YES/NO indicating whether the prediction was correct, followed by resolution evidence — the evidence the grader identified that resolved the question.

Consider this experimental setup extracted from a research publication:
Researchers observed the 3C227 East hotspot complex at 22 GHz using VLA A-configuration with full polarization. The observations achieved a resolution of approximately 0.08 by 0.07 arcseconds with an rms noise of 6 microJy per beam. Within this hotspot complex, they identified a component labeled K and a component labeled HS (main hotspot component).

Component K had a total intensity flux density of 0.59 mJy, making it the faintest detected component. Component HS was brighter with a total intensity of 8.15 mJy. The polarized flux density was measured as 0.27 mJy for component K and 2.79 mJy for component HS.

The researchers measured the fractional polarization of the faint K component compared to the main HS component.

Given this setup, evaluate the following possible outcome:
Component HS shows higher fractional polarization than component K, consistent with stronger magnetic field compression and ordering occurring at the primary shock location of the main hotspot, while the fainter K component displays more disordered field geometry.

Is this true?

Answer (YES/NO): NO